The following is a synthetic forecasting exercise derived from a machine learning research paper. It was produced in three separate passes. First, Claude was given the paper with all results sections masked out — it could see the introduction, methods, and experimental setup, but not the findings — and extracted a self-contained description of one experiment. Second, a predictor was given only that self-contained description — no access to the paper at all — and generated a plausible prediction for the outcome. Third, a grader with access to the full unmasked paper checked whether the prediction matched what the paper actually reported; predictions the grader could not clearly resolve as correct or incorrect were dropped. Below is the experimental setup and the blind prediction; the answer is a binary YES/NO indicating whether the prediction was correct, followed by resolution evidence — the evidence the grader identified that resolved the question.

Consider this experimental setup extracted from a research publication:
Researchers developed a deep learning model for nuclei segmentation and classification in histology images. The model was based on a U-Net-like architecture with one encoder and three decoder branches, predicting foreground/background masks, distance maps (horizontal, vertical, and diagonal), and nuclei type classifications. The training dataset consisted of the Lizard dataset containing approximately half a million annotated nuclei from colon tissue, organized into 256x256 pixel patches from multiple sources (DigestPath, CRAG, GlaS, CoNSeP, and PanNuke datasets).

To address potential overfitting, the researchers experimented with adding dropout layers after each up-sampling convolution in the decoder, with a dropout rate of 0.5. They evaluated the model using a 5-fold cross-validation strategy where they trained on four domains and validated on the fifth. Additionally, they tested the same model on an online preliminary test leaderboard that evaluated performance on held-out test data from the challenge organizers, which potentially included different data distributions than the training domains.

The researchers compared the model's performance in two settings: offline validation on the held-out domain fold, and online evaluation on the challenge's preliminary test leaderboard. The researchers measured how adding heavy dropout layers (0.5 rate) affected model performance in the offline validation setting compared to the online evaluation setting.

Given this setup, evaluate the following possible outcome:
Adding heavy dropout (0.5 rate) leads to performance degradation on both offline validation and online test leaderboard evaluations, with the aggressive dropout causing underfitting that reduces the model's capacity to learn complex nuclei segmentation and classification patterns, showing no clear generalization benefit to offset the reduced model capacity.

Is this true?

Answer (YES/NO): NO